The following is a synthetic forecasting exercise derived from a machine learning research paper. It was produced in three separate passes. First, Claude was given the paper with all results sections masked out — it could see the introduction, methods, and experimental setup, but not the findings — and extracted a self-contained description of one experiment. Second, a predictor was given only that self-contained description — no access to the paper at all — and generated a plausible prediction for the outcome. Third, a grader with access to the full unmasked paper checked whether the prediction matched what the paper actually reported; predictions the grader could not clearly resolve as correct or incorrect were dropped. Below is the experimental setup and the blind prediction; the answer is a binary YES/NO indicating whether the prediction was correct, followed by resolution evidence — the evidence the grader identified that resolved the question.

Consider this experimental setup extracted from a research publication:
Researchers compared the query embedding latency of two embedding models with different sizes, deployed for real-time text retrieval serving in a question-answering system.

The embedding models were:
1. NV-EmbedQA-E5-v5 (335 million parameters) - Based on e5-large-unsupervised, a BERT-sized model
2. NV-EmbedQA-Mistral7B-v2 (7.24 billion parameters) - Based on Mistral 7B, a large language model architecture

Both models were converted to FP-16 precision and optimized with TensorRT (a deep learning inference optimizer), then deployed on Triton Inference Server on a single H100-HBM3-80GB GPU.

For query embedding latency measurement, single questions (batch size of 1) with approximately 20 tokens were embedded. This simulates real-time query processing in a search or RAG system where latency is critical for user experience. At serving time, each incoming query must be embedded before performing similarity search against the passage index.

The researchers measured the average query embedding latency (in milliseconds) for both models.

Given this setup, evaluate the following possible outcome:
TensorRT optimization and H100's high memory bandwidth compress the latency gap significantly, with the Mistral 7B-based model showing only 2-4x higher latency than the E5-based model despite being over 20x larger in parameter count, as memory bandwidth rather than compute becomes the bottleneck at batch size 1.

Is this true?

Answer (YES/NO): YES